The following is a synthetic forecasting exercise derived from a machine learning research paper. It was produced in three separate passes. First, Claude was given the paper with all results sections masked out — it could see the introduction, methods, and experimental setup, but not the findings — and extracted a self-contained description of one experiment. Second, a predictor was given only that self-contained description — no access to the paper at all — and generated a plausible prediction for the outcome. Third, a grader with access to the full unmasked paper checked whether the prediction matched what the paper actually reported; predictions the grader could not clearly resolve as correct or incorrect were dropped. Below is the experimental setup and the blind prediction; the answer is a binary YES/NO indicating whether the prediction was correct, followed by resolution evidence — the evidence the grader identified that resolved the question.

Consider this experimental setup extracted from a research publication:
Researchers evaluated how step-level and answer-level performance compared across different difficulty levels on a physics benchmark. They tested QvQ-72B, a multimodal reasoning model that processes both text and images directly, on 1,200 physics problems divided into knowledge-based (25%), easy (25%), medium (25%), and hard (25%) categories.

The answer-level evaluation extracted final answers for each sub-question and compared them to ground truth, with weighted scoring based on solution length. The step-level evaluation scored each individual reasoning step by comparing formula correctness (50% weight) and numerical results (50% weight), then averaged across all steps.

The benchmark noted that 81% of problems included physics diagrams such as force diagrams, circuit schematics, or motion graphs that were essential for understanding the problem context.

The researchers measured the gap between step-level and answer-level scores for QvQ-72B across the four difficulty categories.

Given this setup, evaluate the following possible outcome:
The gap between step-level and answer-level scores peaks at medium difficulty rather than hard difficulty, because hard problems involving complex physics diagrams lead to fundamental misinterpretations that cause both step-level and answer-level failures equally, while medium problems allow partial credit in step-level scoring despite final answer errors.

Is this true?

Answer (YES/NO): YES